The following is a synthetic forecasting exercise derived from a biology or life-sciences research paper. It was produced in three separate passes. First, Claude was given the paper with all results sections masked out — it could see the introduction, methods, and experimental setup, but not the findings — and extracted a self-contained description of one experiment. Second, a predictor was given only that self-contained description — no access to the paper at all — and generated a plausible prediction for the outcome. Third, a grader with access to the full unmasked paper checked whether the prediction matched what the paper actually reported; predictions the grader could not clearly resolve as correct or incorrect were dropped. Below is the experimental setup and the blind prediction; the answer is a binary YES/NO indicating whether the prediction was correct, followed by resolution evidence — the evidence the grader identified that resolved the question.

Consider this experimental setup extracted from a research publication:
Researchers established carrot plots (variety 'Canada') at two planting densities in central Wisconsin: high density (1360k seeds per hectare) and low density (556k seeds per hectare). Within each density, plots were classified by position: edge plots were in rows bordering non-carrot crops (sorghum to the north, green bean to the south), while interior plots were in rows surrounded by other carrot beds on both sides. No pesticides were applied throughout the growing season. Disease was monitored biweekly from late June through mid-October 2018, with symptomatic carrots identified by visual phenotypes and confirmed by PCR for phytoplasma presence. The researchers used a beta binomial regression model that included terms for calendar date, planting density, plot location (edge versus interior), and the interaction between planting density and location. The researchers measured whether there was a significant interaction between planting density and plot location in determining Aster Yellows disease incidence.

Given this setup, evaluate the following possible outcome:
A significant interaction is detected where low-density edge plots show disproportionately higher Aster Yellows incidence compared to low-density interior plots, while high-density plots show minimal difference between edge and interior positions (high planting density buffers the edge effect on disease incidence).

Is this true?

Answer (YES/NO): NO